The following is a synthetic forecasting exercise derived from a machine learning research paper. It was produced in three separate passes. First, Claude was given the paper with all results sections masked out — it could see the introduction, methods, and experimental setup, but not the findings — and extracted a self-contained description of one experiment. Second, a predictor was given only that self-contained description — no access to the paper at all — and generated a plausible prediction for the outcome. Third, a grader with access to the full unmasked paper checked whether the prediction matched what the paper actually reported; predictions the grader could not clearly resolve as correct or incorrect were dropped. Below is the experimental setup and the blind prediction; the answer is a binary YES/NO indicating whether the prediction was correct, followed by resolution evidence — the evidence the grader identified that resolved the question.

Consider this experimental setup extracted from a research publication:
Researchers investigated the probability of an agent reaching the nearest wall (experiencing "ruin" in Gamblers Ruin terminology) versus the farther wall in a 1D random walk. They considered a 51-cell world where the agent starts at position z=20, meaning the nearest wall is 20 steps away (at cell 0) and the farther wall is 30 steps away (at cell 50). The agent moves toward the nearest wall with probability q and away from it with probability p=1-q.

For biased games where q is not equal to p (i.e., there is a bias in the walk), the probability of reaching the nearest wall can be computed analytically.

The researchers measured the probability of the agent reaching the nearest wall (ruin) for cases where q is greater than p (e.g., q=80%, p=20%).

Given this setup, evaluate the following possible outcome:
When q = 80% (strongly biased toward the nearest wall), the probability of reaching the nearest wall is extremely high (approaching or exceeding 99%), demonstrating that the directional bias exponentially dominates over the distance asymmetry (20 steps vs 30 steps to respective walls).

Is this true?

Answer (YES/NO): YES